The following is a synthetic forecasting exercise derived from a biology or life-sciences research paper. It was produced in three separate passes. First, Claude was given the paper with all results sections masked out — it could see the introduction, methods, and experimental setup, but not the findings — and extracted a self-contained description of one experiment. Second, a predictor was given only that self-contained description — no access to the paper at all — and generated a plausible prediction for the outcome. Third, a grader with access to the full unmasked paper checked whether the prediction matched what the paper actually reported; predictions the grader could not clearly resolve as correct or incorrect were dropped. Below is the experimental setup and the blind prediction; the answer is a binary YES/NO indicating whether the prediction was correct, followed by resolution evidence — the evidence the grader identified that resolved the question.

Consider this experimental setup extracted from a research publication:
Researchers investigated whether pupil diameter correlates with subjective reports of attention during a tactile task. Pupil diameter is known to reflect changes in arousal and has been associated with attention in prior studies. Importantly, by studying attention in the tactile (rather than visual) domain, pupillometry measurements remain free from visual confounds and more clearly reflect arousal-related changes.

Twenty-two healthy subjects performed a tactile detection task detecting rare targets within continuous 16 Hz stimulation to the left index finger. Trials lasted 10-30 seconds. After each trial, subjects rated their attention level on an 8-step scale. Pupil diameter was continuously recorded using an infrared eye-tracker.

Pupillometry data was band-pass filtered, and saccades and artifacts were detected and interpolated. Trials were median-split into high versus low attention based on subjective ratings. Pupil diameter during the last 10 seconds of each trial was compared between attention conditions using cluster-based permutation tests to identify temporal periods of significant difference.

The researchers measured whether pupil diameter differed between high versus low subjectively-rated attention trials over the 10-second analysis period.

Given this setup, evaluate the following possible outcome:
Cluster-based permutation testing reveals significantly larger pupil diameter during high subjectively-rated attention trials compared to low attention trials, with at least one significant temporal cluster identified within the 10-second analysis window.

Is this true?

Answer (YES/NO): YES